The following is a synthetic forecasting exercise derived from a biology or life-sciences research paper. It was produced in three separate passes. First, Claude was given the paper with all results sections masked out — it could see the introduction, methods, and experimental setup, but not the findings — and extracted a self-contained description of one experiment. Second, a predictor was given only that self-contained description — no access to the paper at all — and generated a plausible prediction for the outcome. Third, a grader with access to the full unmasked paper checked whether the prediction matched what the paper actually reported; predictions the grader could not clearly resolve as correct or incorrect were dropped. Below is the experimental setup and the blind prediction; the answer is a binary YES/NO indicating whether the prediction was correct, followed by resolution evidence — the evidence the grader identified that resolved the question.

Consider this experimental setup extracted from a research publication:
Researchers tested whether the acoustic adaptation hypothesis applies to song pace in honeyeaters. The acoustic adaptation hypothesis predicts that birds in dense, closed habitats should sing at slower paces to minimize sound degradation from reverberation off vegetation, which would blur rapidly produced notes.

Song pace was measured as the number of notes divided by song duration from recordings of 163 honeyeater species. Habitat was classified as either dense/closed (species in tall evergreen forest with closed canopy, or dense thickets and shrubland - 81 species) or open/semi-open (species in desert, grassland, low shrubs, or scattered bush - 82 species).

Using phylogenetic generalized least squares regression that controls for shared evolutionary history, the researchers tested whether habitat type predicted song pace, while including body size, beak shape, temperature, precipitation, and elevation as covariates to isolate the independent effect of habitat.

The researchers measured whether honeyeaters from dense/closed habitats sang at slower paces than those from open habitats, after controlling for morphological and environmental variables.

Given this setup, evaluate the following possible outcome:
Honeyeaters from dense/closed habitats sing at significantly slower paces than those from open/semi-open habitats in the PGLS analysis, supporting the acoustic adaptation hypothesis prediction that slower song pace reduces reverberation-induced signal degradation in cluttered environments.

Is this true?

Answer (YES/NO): NO